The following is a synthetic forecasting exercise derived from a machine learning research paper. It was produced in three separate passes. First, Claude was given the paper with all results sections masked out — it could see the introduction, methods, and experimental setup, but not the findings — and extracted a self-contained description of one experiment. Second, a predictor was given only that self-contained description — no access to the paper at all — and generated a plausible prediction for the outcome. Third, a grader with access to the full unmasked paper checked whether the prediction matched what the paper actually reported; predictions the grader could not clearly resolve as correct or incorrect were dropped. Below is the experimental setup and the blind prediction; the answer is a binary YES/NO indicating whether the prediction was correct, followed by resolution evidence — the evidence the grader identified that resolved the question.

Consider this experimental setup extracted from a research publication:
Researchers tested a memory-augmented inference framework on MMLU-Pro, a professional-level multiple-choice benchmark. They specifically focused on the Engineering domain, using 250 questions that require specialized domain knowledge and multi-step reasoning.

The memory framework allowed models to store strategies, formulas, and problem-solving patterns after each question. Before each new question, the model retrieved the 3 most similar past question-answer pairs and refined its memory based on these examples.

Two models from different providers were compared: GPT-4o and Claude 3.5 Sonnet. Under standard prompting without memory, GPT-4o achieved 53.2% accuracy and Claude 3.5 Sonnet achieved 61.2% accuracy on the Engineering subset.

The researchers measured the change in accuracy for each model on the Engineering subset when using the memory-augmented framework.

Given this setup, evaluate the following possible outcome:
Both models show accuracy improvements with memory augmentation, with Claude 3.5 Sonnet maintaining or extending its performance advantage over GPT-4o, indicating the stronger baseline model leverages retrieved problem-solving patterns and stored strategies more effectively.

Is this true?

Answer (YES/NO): NO